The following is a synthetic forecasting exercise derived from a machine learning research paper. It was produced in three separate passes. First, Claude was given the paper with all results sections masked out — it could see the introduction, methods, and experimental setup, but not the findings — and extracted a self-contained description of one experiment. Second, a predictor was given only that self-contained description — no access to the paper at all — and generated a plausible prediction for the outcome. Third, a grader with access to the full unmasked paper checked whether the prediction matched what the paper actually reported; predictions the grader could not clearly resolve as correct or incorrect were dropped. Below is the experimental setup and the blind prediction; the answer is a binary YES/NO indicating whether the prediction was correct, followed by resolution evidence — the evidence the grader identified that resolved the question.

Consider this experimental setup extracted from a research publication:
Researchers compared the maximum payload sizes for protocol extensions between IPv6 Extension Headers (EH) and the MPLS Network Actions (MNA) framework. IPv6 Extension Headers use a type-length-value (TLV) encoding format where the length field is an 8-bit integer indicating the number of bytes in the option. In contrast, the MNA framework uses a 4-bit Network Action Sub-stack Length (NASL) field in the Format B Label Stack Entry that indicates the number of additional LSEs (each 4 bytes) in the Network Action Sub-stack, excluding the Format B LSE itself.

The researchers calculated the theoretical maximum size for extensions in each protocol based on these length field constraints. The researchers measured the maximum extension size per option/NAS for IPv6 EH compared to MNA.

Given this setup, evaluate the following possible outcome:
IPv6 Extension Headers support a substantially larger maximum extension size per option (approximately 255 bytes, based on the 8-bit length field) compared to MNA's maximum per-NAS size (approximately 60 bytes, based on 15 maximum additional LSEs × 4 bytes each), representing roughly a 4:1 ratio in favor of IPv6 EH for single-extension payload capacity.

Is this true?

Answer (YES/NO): NO